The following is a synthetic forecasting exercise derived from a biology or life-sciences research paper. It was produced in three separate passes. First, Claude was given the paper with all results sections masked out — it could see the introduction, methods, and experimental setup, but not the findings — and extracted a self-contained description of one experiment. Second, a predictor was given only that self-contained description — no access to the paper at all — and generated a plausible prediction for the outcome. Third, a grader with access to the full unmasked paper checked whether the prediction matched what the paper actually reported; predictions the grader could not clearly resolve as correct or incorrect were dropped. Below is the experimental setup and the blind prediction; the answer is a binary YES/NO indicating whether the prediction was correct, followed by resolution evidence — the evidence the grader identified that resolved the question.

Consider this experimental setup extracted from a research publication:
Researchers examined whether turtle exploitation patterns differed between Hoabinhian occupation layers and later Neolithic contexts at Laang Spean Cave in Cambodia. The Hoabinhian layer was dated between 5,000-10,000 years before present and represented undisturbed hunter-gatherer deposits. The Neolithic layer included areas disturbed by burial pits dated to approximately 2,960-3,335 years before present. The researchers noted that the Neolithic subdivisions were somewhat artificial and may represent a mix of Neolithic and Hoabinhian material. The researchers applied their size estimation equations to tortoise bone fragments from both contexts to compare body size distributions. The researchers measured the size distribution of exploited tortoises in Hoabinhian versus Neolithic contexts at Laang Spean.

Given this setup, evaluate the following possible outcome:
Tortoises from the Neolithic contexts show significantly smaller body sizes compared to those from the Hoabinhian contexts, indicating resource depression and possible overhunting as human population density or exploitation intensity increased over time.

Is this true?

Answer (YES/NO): NO